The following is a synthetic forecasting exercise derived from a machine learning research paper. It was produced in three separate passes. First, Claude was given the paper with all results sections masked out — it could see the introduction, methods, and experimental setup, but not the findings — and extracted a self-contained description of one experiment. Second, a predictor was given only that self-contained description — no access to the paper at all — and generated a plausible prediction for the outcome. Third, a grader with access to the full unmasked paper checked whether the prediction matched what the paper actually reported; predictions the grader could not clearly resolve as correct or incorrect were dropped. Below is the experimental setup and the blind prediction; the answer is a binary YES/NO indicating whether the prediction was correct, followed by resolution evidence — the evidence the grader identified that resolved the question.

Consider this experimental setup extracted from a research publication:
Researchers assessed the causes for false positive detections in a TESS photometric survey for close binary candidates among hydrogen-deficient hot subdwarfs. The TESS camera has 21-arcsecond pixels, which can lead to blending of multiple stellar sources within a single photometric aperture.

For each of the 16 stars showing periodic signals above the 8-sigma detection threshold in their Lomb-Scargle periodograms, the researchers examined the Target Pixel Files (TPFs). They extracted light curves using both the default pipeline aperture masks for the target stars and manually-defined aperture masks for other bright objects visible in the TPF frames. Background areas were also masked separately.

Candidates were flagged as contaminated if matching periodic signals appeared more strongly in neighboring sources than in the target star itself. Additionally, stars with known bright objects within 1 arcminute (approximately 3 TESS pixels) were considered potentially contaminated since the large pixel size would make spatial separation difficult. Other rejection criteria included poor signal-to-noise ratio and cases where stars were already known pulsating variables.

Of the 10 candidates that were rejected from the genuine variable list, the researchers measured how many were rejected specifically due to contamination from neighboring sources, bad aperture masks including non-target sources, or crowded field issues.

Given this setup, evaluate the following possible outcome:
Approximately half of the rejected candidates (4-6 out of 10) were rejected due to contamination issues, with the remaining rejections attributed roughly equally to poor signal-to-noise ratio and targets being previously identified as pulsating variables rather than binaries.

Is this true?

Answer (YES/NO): NO